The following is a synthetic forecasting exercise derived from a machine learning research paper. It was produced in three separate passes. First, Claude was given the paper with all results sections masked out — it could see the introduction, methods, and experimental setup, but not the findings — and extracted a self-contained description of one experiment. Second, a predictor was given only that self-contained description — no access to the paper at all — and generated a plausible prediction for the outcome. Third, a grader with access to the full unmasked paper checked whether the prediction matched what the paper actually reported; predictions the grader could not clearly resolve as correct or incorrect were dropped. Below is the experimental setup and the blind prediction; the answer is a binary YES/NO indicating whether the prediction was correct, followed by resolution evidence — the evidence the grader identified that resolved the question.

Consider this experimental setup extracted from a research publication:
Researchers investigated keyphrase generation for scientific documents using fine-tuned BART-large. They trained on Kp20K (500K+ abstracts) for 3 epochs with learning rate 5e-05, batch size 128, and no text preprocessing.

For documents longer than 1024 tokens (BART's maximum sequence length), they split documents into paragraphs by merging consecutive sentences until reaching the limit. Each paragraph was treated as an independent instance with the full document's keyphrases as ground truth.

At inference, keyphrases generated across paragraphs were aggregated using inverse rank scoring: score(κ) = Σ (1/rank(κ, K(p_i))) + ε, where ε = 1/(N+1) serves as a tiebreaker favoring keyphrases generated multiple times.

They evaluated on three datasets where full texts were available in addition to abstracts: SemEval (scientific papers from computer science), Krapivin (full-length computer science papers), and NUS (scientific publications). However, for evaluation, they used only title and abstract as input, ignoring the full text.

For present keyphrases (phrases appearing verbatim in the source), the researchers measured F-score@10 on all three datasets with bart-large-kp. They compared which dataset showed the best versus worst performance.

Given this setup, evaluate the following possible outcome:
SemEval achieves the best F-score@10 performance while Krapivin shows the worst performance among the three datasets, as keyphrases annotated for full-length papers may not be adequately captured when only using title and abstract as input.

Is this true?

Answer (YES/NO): NO